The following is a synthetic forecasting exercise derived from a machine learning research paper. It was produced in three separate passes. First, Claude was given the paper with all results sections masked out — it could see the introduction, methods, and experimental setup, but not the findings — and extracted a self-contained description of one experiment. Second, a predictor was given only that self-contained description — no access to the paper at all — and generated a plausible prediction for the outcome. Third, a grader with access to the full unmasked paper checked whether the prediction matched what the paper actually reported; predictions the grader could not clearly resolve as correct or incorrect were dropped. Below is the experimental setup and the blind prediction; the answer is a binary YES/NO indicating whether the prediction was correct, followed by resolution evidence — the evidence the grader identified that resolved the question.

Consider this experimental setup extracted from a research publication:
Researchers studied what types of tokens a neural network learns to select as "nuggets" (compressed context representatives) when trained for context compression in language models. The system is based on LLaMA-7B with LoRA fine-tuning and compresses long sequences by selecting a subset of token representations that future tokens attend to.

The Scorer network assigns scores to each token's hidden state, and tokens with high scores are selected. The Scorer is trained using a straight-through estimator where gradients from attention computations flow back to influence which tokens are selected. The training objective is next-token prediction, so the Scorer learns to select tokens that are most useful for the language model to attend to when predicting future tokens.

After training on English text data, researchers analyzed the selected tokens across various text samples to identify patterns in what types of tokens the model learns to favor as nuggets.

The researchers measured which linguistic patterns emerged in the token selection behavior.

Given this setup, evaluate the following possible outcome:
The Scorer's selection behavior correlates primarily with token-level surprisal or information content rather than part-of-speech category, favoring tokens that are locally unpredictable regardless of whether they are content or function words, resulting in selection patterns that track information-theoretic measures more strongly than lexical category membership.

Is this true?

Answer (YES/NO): NO